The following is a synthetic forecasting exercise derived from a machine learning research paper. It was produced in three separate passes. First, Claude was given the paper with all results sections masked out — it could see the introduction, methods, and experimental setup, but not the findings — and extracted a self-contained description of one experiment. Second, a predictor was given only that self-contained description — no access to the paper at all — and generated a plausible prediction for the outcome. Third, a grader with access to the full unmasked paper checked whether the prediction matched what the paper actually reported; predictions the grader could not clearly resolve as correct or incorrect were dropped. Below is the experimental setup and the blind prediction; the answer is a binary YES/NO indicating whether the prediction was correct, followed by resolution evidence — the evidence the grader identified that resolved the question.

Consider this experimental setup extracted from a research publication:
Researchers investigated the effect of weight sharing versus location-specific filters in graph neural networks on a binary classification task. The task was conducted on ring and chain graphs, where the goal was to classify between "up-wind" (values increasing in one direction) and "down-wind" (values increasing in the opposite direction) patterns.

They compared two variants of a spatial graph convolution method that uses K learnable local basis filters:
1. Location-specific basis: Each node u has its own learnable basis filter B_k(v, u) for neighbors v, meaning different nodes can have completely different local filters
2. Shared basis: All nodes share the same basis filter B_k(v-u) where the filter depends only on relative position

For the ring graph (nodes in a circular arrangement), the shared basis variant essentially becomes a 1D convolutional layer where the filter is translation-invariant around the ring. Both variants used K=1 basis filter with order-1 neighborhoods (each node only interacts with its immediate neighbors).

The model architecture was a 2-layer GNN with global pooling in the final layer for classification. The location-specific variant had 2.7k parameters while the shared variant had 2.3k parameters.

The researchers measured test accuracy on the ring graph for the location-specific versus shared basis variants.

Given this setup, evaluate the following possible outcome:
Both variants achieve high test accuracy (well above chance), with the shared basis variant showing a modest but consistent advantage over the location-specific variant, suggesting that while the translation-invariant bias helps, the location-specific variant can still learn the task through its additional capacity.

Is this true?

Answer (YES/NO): YES